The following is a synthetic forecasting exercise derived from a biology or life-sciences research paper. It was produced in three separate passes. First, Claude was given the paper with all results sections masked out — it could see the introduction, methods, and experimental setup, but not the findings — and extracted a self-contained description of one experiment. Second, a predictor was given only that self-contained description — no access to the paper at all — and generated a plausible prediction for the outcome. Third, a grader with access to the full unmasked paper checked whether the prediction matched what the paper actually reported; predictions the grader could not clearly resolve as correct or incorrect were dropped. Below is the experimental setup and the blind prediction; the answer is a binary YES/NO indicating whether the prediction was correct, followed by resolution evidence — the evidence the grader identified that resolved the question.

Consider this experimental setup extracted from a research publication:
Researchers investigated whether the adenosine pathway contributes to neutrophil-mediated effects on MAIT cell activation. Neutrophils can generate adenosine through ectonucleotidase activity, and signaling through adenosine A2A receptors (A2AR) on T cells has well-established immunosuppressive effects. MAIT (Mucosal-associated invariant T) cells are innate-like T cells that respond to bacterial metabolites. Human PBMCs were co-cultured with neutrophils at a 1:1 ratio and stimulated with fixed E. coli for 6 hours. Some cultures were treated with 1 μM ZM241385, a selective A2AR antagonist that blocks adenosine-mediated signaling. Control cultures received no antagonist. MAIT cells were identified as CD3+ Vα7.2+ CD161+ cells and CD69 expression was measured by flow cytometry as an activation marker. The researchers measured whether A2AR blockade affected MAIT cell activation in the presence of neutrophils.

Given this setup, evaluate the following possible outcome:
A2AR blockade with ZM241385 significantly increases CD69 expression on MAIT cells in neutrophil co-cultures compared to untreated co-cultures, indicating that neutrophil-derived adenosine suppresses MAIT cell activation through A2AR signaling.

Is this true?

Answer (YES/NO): NO